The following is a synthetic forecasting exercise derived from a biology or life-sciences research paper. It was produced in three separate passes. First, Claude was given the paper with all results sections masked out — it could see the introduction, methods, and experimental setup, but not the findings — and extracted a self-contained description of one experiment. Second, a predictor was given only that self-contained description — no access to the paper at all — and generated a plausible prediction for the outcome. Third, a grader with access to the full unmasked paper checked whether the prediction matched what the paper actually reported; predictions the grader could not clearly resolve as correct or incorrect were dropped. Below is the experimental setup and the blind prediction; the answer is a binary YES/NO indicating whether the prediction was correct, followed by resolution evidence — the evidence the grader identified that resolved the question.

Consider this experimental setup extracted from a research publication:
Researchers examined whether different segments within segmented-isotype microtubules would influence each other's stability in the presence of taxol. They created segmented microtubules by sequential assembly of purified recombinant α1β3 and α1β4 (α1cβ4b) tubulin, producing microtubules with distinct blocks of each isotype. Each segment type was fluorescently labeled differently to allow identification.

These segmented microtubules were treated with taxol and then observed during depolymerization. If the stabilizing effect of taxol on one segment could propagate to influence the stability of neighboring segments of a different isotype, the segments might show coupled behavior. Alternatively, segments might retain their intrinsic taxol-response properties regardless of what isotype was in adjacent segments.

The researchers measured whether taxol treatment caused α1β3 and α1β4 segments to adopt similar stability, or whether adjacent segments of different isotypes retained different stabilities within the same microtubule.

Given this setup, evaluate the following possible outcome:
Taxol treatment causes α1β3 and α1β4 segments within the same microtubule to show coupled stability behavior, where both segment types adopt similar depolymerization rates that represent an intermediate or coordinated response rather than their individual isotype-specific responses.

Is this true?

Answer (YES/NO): NO